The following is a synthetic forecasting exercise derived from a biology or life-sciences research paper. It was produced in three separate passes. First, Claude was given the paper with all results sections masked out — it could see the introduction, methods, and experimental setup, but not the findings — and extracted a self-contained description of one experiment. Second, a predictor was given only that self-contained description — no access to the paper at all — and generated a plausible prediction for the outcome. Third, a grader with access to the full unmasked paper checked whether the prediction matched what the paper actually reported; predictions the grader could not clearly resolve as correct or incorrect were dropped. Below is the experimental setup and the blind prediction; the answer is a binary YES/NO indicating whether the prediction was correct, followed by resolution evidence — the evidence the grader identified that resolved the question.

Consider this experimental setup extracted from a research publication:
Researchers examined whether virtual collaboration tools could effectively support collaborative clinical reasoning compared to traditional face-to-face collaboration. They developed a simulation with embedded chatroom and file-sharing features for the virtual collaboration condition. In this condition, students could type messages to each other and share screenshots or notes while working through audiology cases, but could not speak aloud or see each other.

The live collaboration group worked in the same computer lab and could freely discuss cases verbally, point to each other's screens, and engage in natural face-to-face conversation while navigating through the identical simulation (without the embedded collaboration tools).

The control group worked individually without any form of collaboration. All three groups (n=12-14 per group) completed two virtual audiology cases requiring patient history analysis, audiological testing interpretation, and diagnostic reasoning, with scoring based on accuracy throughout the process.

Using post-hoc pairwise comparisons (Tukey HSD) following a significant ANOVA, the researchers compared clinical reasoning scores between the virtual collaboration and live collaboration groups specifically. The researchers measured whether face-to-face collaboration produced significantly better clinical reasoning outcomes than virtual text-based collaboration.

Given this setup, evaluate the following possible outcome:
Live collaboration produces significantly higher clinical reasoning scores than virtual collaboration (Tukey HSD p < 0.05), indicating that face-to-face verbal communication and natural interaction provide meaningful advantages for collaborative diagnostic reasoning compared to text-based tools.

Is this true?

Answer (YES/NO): NO